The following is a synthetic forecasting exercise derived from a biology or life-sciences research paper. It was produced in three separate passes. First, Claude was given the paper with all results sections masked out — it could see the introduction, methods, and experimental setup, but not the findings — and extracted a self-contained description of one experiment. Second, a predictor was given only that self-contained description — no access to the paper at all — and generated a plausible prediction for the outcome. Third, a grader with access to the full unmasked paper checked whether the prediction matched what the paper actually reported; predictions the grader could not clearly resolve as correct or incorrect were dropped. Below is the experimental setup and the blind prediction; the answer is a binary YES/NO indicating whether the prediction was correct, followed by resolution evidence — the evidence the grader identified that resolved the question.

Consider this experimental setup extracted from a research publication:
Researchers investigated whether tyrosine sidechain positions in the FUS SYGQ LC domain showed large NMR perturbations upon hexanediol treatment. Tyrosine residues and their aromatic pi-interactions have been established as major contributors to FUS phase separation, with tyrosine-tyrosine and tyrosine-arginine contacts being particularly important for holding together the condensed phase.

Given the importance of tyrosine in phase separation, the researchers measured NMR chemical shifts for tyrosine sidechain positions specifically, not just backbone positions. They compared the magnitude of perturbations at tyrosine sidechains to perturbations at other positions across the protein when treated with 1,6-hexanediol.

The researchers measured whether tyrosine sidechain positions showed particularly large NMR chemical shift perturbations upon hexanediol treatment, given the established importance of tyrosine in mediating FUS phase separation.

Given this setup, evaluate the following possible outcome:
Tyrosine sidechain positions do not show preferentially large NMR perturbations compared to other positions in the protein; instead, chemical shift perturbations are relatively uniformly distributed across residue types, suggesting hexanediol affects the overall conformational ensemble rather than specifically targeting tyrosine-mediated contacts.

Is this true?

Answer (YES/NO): YES